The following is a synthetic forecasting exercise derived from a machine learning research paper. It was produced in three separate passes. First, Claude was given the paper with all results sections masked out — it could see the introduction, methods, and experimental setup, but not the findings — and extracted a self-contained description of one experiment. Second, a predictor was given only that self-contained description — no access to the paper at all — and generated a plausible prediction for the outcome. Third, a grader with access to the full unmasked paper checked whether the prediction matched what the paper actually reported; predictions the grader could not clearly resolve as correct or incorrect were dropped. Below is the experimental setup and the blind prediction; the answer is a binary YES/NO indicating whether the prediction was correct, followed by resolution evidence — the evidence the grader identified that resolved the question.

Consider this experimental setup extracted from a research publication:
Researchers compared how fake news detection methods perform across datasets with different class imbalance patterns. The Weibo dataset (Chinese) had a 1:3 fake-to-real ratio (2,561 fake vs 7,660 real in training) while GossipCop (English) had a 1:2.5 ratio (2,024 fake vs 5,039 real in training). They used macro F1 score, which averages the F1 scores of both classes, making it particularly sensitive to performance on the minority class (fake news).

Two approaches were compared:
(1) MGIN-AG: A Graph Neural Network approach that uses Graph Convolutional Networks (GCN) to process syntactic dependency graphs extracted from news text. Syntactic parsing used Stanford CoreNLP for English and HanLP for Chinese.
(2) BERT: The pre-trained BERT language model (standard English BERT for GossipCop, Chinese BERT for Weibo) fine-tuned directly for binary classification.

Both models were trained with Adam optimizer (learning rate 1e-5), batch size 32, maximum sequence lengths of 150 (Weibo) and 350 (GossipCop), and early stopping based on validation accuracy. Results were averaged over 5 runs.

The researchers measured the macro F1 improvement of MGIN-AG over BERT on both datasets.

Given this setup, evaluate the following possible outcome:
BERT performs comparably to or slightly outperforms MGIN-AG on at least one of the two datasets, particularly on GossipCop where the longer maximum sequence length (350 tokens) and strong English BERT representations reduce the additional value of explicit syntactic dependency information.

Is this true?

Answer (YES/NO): NO